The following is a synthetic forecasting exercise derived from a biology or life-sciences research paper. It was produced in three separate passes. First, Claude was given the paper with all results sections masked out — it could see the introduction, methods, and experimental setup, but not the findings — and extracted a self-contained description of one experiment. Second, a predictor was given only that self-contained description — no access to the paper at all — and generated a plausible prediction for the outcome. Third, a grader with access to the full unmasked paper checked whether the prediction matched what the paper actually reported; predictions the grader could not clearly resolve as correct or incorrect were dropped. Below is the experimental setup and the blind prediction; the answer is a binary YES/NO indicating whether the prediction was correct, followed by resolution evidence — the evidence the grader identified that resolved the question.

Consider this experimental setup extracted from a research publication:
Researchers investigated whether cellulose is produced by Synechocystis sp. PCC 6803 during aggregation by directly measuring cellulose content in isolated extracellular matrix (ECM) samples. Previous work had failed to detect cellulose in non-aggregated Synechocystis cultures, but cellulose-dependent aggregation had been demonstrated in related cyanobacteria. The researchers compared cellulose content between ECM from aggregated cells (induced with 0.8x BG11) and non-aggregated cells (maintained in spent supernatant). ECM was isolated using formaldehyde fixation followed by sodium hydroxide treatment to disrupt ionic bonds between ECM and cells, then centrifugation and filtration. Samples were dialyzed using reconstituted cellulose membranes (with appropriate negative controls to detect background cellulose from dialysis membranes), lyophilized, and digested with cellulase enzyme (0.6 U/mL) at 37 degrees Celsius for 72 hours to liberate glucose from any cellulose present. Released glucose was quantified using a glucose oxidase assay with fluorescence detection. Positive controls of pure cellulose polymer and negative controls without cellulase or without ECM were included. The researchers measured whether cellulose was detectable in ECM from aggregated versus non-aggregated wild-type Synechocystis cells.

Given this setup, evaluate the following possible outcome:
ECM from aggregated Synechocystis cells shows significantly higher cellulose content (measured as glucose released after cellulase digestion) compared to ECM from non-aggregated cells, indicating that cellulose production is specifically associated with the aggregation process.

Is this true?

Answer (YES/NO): NO